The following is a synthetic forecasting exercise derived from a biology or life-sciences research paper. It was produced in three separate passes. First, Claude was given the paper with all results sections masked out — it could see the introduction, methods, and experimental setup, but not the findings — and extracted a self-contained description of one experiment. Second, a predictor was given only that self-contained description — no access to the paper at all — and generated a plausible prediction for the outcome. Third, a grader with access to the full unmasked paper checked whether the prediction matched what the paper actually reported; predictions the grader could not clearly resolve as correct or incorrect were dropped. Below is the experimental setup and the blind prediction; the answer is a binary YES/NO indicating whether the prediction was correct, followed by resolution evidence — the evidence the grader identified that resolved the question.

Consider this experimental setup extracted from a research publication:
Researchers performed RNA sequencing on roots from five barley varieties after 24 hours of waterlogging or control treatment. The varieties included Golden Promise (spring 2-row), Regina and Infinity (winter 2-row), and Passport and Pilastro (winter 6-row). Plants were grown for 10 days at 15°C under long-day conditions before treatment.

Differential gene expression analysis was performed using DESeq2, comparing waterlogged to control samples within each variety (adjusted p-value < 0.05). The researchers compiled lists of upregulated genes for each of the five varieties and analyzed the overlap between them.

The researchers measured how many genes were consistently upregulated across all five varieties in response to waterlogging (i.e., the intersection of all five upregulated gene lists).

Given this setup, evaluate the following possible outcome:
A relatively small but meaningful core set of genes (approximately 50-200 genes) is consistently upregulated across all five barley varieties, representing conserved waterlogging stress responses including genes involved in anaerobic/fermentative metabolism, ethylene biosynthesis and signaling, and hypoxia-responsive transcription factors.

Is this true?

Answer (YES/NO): YES